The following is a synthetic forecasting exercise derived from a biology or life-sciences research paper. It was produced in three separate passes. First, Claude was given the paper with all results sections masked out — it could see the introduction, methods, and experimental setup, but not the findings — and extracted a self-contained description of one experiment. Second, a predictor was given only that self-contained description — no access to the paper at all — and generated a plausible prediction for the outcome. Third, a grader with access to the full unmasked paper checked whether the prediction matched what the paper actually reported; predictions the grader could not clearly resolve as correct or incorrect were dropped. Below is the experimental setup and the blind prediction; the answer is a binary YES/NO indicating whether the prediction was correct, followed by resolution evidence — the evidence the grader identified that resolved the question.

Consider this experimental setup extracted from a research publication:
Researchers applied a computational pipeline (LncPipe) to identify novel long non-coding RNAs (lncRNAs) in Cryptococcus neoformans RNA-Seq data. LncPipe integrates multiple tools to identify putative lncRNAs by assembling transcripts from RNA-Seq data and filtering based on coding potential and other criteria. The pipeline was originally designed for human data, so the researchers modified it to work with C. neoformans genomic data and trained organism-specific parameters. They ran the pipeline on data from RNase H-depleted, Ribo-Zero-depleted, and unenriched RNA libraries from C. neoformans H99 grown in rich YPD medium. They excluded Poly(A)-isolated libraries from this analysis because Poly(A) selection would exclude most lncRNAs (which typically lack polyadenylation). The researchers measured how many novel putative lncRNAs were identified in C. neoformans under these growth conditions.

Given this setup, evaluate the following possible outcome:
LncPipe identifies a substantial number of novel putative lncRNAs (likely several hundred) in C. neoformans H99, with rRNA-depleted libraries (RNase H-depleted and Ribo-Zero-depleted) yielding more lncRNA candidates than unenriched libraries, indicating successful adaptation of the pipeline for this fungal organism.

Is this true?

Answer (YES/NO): NO